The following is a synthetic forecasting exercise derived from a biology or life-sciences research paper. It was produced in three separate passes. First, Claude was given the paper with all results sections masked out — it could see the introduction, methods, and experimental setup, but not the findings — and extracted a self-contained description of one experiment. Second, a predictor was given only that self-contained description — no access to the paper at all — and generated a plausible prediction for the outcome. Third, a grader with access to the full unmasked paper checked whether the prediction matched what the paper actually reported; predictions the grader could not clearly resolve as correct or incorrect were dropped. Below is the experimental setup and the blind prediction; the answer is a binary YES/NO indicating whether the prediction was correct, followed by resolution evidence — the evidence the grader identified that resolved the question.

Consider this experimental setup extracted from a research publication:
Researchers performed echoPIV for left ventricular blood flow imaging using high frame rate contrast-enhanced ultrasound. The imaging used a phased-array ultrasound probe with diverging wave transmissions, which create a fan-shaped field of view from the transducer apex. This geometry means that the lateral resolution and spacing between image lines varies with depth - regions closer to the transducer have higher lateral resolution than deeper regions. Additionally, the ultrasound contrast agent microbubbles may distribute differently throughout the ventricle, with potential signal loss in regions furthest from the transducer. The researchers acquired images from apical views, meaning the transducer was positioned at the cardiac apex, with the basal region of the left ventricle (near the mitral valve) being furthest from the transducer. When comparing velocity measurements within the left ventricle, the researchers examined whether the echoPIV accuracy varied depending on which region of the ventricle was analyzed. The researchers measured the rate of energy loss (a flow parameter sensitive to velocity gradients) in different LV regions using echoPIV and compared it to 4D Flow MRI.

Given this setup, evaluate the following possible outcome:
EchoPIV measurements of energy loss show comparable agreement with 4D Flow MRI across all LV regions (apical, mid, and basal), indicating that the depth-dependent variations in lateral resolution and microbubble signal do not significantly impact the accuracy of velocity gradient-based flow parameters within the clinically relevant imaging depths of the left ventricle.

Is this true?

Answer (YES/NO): NO